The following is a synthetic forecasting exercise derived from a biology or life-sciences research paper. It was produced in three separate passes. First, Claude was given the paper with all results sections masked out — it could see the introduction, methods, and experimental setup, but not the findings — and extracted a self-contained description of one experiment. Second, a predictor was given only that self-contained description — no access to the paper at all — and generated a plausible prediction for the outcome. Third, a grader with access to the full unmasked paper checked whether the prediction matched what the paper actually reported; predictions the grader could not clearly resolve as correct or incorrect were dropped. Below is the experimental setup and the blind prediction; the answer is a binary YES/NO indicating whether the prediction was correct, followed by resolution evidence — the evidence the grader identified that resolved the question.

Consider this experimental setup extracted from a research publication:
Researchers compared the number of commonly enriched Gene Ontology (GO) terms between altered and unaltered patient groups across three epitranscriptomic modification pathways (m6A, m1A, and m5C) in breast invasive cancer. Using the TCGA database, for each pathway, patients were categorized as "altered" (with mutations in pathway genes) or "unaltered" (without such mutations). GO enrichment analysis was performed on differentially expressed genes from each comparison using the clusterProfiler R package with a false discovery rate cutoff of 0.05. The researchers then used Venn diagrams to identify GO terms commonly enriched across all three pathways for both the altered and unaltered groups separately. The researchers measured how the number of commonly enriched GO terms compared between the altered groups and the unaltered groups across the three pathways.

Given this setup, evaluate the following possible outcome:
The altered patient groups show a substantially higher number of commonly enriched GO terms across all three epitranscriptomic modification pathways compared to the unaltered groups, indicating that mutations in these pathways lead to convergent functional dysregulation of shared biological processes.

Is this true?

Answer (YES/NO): YES